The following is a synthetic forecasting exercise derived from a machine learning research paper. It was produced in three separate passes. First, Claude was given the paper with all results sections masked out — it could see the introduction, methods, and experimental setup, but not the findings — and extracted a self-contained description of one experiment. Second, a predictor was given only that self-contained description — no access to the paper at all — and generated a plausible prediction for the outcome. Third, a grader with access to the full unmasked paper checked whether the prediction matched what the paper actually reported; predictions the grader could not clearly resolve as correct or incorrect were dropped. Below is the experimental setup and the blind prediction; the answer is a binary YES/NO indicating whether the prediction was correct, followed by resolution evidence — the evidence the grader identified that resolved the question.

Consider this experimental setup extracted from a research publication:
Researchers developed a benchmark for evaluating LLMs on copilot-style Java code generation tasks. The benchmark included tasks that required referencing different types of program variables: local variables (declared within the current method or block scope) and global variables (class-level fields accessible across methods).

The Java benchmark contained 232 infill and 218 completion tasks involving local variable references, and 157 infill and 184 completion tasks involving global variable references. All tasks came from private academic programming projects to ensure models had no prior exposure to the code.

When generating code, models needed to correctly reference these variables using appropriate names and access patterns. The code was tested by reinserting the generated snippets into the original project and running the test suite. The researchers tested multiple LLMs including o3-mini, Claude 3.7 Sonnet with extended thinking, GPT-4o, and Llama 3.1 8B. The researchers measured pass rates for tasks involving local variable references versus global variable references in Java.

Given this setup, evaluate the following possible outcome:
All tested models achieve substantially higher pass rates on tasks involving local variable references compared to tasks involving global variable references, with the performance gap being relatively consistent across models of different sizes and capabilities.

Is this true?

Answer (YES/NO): NO